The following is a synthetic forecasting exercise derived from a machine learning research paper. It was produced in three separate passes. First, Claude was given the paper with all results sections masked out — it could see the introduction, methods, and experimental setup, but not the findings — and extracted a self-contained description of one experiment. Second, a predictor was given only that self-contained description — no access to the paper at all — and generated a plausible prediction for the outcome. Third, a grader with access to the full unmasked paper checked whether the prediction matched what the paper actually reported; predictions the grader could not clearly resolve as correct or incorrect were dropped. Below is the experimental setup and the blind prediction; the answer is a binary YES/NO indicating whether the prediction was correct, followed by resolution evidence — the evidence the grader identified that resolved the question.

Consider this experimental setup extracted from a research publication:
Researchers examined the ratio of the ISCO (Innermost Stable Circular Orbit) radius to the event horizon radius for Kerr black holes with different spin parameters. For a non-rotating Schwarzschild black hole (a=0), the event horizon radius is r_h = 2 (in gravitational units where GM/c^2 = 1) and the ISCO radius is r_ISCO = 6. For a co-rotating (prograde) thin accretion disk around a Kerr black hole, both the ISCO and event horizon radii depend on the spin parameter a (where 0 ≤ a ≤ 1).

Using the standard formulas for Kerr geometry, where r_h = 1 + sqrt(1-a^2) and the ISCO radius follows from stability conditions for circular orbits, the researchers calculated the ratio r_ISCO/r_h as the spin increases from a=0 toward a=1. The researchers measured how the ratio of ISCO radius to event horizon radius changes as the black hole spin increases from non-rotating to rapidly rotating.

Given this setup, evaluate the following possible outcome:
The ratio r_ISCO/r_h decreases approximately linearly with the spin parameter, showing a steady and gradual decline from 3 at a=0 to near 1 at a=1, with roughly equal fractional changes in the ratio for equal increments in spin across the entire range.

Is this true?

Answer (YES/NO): NO